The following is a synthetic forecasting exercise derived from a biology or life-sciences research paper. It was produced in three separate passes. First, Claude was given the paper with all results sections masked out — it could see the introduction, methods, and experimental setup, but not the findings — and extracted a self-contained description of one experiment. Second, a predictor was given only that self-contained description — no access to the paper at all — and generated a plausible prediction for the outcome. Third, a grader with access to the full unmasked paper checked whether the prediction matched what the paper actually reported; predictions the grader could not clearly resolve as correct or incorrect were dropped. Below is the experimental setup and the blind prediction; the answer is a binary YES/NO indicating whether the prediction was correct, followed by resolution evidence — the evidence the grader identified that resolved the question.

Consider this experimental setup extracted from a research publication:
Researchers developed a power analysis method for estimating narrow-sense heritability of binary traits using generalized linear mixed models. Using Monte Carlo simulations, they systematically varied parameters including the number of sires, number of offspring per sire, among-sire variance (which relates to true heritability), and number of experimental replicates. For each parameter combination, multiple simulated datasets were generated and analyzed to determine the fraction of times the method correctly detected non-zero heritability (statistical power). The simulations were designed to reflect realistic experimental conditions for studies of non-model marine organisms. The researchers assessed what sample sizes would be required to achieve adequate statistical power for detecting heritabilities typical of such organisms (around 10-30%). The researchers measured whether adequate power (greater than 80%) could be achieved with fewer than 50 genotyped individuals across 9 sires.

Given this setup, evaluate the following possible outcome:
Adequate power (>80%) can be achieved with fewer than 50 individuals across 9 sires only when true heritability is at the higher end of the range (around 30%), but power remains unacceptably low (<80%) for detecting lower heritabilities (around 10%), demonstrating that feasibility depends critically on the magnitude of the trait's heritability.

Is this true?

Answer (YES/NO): NO